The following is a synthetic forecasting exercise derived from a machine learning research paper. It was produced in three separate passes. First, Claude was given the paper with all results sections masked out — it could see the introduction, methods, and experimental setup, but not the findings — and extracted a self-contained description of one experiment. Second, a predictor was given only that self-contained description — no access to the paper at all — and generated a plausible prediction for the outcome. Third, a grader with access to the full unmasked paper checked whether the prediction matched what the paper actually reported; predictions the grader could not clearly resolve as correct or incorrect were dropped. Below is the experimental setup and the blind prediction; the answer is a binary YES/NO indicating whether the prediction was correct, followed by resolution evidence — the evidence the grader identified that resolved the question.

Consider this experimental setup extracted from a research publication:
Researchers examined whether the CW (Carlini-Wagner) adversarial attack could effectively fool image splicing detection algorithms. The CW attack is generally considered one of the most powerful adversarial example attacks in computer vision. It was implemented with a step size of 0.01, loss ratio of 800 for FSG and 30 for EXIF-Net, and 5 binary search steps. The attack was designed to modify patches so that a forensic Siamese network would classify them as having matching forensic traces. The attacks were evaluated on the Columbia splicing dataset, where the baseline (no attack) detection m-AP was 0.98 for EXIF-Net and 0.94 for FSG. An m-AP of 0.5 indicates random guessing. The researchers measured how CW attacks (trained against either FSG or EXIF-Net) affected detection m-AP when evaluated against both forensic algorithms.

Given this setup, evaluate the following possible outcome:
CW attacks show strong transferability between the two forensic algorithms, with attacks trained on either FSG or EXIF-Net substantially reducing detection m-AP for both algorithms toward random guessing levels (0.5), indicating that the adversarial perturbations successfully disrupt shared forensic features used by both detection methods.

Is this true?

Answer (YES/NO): NO